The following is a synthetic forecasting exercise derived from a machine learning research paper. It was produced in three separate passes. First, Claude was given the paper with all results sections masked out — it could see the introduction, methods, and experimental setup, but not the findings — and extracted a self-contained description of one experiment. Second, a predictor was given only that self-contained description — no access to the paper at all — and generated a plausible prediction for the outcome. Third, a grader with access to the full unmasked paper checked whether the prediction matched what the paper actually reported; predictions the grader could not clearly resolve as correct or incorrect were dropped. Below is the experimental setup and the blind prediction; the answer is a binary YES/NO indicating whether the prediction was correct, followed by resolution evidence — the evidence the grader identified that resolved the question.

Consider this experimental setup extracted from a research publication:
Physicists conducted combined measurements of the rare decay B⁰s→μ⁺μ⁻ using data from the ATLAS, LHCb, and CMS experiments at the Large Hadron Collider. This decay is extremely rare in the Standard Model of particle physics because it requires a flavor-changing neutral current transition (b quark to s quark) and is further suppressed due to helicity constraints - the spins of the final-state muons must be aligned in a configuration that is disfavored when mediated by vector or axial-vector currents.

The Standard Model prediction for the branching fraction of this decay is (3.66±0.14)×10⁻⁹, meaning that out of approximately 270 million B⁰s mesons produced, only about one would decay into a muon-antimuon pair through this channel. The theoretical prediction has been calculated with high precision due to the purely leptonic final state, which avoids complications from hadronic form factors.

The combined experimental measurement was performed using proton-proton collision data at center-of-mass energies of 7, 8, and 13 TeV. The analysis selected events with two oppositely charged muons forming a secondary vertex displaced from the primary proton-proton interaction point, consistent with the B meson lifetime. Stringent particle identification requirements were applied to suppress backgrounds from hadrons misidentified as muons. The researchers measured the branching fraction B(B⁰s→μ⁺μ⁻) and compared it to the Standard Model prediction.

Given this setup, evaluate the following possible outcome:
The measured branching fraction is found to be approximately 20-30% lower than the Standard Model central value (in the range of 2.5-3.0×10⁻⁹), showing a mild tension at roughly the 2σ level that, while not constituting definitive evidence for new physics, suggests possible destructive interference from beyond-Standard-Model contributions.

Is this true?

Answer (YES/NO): YES